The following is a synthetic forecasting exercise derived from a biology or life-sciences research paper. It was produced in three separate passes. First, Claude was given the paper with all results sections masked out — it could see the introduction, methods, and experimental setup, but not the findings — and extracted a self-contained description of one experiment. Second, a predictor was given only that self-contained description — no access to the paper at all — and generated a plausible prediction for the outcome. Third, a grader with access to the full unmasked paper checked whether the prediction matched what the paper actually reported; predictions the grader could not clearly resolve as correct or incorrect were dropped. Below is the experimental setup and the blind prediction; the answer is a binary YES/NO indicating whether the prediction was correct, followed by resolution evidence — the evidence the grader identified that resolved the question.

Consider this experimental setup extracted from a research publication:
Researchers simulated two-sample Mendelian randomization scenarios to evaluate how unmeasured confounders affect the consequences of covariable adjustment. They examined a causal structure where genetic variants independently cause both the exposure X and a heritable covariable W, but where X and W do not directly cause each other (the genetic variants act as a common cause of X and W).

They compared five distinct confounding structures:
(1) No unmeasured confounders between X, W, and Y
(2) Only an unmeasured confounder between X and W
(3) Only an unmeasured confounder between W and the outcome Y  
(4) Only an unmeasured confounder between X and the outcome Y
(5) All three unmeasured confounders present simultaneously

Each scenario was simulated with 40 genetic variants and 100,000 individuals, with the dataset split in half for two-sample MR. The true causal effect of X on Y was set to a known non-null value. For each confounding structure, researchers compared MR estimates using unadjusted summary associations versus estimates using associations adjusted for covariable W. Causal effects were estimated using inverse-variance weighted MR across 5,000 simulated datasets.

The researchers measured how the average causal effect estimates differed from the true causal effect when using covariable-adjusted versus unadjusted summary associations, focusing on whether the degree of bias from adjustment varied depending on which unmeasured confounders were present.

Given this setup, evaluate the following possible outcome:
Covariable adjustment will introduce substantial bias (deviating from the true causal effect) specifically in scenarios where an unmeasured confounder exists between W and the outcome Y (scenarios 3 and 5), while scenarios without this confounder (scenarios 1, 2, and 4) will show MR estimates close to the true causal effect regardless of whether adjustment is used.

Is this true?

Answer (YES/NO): NO